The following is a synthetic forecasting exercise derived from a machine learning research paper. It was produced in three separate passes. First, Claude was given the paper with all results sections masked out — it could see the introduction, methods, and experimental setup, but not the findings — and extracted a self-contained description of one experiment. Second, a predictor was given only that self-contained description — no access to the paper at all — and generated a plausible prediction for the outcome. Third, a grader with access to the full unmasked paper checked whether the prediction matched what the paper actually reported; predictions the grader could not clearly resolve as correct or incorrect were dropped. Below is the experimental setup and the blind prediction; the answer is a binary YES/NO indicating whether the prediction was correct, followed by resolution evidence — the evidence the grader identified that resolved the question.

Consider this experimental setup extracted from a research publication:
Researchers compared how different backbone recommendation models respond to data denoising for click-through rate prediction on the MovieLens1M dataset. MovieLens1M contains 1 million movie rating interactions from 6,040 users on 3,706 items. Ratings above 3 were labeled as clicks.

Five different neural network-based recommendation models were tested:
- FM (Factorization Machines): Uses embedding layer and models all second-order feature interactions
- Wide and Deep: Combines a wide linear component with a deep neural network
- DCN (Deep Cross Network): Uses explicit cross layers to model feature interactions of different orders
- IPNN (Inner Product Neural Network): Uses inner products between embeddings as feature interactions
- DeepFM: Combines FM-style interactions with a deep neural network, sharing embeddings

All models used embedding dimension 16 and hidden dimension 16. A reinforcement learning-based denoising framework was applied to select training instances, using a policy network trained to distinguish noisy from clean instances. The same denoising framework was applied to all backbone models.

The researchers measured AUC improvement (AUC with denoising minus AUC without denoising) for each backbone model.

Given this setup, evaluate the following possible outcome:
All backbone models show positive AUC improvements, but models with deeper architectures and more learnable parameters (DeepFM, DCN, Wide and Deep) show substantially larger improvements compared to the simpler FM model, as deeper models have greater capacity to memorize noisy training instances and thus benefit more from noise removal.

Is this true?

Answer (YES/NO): NO